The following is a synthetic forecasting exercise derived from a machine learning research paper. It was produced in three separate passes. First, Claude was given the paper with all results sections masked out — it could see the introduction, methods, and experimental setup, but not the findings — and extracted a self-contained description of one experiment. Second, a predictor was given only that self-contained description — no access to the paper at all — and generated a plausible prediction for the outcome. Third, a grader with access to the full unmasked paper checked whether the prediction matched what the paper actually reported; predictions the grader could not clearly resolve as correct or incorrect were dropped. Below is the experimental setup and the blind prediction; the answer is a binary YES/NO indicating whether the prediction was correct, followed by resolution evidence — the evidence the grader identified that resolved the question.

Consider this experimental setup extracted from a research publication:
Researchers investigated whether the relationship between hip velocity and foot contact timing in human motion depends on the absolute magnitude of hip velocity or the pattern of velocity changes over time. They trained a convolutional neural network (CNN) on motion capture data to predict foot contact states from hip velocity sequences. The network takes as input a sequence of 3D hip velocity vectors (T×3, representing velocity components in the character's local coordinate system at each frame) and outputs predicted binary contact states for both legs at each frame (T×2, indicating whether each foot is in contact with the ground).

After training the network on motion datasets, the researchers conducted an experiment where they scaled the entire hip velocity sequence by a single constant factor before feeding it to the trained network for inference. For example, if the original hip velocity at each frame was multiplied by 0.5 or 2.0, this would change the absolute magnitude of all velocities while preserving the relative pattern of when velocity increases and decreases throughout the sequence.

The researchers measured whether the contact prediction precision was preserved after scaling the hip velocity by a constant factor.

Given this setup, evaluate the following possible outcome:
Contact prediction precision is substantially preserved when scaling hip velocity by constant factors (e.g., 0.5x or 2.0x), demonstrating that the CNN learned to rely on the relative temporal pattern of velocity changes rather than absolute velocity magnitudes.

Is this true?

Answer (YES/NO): YES